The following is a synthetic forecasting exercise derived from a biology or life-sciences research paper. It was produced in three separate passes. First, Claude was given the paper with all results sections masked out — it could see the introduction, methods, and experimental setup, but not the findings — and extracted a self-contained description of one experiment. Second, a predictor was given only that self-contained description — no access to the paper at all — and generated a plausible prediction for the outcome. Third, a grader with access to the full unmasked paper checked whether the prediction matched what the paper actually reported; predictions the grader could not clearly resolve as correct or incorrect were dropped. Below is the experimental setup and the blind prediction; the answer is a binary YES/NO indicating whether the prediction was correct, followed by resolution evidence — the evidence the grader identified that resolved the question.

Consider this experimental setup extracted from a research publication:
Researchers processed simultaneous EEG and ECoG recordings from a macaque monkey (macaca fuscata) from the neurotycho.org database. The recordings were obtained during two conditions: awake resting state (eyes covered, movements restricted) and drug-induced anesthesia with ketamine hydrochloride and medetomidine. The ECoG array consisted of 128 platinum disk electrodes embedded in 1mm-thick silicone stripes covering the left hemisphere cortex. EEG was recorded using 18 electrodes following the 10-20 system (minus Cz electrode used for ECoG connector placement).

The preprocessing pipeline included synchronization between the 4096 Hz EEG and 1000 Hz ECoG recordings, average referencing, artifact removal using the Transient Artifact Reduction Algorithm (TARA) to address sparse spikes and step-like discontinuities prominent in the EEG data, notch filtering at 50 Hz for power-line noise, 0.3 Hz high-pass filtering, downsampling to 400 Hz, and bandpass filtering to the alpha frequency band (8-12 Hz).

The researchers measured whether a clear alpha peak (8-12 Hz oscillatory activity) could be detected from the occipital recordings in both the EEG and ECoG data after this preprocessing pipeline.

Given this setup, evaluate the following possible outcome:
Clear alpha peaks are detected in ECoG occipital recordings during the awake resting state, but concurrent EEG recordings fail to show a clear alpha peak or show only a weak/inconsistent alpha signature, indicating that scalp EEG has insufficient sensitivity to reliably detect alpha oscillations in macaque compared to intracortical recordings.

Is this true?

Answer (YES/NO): NO